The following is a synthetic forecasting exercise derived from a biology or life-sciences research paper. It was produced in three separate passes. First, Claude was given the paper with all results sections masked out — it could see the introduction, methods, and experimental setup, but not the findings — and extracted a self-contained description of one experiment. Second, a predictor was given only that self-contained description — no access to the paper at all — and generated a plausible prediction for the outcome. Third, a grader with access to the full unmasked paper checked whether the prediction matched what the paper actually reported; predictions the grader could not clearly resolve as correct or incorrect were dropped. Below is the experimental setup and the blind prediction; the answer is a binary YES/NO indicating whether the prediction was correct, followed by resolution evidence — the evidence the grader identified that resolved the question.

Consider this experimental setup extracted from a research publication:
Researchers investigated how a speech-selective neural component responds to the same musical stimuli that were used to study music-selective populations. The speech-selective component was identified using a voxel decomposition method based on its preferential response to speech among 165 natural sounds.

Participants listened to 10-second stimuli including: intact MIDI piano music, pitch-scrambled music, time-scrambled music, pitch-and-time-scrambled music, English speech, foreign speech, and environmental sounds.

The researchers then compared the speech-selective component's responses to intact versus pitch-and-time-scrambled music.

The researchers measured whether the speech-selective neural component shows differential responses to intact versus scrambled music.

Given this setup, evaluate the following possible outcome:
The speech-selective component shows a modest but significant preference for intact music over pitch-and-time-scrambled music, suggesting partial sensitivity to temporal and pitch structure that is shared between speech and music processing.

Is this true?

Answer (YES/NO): NO